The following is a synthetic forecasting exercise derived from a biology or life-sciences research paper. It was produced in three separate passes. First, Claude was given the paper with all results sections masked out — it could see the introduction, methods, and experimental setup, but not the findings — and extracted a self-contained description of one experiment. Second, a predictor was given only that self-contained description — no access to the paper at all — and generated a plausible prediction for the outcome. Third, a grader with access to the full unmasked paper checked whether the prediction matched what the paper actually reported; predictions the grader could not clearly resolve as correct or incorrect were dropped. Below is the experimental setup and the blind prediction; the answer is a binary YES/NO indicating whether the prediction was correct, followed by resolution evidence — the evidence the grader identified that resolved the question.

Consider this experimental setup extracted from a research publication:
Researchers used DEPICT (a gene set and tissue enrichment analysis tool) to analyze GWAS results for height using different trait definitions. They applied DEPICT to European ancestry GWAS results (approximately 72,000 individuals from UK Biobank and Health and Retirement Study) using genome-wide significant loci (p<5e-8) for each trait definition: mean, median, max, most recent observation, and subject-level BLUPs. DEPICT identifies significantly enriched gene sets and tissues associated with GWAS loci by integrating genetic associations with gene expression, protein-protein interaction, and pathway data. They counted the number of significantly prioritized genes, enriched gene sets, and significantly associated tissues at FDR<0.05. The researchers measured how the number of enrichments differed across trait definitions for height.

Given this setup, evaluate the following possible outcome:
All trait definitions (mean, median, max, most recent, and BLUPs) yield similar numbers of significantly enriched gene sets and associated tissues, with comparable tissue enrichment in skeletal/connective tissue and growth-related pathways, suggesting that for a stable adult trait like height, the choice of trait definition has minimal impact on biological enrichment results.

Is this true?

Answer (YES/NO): NO